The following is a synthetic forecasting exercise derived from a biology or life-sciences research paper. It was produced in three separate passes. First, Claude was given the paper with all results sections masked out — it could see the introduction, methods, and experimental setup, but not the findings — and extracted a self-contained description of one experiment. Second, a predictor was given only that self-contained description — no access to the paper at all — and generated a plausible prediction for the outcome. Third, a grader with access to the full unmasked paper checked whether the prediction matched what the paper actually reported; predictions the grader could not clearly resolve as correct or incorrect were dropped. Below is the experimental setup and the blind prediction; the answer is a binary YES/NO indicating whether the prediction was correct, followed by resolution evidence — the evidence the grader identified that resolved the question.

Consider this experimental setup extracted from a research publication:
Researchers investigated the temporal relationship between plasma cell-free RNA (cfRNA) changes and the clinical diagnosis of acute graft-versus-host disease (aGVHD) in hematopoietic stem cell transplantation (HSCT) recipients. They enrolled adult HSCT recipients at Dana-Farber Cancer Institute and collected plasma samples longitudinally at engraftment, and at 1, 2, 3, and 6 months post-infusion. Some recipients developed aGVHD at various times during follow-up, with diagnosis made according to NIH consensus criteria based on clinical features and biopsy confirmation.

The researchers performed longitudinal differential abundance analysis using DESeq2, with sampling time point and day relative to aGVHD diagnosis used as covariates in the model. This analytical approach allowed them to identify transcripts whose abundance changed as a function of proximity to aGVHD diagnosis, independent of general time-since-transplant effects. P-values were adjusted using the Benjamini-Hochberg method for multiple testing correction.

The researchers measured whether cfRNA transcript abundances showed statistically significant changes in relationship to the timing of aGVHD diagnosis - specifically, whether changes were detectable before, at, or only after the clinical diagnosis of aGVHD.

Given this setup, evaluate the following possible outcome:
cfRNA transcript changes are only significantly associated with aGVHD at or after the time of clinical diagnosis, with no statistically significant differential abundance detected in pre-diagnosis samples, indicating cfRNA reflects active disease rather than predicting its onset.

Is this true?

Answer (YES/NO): NO